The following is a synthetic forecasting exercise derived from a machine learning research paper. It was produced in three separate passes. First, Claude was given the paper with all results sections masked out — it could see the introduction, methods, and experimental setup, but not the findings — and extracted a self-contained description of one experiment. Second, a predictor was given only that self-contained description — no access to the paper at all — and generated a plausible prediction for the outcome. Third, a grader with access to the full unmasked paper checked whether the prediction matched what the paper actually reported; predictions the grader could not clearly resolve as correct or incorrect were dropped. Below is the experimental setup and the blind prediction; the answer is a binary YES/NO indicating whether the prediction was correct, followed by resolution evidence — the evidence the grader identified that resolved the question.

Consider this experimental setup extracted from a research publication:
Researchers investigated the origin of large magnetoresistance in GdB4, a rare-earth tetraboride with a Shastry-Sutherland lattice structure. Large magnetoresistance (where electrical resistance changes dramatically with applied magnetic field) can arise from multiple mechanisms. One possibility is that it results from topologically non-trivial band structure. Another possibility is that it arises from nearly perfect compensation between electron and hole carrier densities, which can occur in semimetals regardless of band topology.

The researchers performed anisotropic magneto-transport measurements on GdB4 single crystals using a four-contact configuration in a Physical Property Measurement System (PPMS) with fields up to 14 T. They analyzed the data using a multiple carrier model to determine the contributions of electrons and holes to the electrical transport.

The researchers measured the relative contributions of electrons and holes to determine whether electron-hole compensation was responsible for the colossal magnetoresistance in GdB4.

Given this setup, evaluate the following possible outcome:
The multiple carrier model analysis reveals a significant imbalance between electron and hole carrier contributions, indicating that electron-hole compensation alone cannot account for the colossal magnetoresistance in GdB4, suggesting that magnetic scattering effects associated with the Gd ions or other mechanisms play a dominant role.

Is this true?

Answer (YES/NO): NO